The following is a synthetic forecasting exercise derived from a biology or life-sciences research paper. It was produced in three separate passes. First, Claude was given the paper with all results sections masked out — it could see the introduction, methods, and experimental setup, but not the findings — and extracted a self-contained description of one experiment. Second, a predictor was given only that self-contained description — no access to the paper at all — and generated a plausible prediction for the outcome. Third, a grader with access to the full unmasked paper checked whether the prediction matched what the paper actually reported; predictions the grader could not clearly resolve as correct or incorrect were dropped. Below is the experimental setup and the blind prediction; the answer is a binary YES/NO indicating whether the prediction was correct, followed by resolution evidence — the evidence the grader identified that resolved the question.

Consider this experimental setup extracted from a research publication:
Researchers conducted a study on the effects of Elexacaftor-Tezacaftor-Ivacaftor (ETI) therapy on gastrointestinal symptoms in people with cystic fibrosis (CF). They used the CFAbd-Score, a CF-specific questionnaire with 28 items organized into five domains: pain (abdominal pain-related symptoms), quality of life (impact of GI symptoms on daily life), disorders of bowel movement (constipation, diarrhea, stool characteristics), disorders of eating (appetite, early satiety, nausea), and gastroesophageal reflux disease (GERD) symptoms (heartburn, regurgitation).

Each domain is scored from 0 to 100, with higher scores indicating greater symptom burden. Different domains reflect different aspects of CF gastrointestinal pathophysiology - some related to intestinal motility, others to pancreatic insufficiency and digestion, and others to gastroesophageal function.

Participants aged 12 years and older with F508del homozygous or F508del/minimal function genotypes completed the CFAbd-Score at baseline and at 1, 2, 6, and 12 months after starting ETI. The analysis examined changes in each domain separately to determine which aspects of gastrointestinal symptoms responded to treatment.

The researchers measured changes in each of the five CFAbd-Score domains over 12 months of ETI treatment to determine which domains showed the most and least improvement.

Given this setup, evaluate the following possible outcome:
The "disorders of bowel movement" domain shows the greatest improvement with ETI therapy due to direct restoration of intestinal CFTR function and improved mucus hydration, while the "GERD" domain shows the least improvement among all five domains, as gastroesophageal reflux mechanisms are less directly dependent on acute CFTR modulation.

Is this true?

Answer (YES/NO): NO